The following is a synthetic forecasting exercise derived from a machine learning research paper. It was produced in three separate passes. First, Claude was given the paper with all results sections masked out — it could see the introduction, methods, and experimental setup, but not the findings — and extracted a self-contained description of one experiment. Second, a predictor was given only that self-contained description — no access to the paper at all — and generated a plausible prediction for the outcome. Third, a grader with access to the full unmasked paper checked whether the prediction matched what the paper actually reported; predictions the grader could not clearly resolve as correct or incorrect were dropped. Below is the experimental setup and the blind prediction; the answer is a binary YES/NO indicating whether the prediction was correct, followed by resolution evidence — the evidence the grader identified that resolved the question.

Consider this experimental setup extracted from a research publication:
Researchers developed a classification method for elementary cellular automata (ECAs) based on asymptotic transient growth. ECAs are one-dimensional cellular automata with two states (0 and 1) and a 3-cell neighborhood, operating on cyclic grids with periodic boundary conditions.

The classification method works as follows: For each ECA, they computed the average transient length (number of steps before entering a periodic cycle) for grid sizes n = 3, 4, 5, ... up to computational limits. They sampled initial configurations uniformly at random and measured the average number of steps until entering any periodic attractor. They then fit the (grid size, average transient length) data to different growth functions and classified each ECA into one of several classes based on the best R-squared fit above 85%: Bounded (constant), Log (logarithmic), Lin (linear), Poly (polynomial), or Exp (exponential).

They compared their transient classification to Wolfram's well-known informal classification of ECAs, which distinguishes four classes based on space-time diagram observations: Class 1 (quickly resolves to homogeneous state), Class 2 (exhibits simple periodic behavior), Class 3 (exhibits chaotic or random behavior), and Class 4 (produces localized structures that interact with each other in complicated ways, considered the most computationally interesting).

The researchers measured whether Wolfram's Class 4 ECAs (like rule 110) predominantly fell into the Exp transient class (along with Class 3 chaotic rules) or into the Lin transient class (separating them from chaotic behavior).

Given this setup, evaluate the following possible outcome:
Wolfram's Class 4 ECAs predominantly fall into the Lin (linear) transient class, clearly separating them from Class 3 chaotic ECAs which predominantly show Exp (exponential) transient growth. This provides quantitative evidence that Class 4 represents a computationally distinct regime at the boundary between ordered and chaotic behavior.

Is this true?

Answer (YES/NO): YES